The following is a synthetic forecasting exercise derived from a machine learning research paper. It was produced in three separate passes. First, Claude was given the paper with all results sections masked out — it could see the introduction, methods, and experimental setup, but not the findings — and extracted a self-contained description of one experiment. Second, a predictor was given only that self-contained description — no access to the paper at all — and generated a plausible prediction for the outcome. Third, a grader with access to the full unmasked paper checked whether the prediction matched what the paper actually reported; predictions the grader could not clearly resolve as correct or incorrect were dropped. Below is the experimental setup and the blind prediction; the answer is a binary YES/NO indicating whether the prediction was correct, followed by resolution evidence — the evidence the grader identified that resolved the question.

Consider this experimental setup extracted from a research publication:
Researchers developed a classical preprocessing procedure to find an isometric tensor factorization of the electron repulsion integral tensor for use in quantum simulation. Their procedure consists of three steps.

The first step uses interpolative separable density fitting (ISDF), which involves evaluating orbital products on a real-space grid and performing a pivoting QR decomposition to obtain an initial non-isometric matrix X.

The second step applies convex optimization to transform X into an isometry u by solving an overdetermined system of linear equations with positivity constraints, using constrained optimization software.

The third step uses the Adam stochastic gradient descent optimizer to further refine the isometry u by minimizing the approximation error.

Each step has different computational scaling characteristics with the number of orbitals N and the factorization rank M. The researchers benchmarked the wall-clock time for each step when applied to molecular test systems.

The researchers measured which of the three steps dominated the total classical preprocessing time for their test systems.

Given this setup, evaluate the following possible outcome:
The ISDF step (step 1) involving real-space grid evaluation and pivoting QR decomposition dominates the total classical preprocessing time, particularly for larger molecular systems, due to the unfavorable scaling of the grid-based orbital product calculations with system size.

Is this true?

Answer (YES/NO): NO